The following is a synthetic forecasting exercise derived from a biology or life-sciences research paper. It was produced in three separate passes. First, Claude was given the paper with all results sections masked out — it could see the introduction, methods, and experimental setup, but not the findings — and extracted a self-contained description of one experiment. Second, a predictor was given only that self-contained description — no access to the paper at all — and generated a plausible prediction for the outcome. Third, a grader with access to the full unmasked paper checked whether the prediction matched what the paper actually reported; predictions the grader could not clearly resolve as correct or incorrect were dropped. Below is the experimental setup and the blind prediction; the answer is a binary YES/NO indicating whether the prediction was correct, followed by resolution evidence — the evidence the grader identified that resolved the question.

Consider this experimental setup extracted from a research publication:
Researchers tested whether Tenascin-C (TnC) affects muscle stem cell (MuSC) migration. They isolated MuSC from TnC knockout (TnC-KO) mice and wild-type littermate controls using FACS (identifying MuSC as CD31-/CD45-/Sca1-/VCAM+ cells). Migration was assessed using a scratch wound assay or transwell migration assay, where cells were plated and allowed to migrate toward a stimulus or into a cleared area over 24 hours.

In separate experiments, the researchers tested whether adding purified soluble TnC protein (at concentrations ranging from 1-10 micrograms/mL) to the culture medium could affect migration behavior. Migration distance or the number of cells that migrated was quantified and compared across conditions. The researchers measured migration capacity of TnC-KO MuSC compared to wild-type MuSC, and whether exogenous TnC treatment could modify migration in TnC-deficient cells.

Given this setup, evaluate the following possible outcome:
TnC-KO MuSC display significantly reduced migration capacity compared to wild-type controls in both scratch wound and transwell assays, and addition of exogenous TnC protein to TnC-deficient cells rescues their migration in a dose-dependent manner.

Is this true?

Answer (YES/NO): NO